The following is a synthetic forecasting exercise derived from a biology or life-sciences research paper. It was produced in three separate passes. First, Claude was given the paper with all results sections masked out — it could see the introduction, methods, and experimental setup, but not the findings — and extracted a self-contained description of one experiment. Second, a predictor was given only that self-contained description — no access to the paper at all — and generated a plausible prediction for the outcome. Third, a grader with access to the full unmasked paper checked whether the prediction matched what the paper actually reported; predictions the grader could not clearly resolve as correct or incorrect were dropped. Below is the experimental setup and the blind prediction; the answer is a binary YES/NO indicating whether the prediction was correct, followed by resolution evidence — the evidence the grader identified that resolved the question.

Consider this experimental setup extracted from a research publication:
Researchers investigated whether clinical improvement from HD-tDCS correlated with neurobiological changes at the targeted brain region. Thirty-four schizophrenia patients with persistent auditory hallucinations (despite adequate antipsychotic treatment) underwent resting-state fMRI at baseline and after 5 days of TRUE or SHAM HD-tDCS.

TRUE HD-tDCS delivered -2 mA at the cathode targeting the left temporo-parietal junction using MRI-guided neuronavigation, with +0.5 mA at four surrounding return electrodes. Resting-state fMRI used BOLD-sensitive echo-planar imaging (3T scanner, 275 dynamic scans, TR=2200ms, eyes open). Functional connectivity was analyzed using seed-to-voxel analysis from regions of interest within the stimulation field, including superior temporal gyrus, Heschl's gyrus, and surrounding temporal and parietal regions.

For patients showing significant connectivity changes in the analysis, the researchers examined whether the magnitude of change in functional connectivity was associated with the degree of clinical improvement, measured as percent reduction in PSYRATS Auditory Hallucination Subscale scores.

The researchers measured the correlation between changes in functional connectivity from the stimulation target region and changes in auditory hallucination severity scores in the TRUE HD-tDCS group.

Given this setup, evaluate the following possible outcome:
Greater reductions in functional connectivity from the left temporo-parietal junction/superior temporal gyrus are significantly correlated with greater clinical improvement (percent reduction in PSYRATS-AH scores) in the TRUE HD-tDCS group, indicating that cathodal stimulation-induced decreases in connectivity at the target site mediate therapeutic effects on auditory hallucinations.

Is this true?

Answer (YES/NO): NO